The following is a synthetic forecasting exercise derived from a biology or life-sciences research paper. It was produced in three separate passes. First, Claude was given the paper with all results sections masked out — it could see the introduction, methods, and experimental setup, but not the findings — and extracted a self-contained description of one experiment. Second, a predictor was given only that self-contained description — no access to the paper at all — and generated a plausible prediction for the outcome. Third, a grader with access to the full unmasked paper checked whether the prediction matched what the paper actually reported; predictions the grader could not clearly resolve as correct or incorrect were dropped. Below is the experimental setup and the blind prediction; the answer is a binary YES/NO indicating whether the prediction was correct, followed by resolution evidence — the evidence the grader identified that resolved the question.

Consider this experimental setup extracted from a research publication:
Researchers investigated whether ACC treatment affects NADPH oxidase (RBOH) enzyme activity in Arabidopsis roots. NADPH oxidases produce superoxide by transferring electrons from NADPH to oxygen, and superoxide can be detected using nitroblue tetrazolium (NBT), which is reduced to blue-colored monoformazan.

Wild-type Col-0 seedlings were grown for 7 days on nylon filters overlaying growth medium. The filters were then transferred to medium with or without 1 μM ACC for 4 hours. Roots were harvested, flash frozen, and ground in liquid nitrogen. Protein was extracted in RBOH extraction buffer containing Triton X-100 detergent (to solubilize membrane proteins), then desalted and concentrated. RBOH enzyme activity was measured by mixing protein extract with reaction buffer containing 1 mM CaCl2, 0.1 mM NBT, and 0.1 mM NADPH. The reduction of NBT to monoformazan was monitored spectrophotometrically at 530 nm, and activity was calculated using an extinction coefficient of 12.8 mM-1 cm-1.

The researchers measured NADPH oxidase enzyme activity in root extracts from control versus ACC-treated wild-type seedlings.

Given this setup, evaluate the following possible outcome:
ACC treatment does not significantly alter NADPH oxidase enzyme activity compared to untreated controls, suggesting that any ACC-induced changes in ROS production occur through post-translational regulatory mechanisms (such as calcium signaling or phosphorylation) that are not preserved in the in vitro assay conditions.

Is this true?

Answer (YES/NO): NO